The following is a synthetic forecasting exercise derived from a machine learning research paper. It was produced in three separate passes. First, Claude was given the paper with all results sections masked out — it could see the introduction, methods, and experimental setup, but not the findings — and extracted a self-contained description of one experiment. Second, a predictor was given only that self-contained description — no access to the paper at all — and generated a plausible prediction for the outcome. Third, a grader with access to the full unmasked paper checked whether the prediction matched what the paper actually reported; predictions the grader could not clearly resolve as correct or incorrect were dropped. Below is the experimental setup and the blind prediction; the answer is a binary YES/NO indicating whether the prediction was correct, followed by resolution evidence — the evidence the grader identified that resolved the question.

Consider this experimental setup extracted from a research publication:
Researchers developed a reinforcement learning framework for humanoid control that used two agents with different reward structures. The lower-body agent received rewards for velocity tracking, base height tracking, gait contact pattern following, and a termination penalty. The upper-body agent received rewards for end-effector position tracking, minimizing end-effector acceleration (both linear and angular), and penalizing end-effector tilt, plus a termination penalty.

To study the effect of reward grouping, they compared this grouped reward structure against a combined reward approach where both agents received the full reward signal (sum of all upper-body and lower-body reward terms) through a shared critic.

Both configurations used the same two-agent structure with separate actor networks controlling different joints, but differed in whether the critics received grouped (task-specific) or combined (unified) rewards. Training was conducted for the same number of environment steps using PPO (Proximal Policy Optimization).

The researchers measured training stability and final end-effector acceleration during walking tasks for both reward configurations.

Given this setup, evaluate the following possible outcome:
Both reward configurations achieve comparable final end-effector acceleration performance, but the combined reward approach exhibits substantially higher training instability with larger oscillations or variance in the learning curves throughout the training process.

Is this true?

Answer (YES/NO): NO